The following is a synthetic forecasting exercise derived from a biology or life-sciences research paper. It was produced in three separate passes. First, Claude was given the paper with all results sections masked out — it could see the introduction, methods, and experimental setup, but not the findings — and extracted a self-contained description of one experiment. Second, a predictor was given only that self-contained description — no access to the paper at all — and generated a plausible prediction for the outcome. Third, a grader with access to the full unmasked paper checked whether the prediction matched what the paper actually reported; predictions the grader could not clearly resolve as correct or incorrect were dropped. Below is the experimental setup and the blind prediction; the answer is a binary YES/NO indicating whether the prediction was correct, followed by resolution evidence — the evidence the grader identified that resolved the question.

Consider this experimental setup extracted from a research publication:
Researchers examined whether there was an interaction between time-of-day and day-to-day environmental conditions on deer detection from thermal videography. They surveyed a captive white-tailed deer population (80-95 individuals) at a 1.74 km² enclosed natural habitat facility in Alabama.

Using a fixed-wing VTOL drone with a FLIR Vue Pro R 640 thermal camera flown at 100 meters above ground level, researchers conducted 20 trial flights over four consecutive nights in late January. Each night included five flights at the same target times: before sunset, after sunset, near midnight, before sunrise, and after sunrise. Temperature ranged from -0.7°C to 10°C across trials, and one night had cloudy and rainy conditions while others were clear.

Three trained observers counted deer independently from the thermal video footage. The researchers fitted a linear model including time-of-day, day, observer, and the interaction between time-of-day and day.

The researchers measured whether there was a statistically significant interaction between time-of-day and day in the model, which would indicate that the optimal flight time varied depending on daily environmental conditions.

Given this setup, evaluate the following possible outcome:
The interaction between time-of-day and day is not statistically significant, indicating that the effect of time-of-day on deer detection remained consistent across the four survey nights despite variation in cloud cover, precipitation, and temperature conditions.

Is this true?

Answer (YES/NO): NO